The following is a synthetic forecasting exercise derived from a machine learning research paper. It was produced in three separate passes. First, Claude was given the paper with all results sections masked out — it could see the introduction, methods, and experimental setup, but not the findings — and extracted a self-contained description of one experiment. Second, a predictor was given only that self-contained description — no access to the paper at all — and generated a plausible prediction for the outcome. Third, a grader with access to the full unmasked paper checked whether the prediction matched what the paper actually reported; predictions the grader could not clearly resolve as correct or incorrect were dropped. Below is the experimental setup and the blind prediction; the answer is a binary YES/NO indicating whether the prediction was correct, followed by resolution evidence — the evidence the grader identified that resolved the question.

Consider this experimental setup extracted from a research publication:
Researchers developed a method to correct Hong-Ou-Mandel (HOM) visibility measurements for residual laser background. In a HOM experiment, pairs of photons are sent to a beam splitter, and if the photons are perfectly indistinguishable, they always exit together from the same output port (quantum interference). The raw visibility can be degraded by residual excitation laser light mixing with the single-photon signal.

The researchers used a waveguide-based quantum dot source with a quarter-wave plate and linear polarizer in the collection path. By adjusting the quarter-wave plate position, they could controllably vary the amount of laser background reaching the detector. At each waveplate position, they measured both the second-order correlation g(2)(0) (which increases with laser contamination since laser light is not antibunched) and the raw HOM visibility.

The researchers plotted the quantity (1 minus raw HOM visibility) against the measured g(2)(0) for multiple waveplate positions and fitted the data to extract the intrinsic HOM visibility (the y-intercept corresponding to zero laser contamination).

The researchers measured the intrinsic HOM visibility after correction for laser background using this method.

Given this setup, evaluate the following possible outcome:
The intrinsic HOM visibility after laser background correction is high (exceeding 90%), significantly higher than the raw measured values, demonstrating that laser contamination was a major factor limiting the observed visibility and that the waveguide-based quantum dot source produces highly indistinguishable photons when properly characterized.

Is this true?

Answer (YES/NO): YES